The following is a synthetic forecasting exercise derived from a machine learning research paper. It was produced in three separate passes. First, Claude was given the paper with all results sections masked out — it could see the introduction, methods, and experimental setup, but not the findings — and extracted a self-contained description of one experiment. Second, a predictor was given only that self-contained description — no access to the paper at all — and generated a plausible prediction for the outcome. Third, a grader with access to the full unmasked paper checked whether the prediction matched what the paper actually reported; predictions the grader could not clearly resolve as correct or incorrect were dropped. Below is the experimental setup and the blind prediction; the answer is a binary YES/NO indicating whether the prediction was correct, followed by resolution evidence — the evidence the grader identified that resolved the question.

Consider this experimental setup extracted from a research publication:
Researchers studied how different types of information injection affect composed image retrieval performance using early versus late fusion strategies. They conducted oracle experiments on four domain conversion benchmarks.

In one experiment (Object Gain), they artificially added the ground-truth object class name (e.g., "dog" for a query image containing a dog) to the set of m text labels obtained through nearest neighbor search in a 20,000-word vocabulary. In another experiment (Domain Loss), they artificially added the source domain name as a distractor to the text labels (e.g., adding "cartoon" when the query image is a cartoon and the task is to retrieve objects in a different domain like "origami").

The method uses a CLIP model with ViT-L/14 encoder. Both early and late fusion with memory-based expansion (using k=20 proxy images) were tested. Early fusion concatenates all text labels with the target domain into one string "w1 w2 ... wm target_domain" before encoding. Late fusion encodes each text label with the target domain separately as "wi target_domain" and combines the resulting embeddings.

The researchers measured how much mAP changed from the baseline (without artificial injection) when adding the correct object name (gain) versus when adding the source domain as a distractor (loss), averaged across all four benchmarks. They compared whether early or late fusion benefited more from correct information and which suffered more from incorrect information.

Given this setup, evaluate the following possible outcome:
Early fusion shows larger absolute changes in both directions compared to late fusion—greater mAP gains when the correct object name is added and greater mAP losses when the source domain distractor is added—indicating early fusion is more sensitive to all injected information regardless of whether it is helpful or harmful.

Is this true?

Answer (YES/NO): NO